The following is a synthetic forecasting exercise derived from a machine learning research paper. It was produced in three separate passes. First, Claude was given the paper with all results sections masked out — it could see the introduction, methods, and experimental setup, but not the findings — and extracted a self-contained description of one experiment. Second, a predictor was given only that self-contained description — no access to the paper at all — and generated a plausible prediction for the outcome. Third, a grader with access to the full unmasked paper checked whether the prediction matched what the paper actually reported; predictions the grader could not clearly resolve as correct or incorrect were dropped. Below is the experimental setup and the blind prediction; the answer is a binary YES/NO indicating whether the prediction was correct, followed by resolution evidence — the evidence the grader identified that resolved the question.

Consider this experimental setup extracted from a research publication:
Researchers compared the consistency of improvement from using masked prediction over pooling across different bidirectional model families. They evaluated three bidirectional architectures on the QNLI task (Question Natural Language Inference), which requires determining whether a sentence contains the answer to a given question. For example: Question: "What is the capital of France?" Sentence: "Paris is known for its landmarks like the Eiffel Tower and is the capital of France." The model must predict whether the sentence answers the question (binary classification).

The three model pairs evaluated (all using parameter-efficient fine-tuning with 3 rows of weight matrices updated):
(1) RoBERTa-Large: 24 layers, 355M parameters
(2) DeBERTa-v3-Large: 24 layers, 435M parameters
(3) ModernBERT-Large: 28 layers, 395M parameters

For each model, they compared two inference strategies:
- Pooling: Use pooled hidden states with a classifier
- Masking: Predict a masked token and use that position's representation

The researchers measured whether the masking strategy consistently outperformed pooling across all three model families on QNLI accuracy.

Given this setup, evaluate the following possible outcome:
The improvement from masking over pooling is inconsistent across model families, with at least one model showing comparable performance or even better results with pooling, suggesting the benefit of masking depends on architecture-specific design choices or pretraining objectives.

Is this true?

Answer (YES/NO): NO